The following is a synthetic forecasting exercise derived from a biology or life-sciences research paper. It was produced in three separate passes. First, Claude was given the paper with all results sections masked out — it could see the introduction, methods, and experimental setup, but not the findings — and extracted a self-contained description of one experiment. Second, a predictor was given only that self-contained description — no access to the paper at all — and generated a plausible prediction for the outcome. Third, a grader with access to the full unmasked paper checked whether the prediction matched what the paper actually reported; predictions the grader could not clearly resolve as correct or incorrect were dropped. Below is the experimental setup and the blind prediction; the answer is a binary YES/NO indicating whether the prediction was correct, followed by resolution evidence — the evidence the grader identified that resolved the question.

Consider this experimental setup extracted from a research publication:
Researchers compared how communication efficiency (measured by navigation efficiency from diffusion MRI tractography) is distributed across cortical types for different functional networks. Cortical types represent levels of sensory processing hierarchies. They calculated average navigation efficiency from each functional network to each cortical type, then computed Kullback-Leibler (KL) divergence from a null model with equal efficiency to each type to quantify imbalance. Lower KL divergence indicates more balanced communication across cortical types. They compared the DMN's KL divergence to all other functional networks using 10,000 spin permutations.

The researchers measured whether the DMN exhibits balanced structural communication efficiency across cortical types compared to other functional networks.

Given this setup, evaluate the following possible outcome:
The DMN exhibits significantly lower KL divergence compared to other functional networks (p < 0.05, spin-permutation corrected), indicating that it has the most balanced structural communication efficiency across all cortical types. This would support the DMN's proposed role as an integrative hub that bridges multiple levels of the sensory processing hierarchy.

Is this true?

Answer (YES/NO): YES